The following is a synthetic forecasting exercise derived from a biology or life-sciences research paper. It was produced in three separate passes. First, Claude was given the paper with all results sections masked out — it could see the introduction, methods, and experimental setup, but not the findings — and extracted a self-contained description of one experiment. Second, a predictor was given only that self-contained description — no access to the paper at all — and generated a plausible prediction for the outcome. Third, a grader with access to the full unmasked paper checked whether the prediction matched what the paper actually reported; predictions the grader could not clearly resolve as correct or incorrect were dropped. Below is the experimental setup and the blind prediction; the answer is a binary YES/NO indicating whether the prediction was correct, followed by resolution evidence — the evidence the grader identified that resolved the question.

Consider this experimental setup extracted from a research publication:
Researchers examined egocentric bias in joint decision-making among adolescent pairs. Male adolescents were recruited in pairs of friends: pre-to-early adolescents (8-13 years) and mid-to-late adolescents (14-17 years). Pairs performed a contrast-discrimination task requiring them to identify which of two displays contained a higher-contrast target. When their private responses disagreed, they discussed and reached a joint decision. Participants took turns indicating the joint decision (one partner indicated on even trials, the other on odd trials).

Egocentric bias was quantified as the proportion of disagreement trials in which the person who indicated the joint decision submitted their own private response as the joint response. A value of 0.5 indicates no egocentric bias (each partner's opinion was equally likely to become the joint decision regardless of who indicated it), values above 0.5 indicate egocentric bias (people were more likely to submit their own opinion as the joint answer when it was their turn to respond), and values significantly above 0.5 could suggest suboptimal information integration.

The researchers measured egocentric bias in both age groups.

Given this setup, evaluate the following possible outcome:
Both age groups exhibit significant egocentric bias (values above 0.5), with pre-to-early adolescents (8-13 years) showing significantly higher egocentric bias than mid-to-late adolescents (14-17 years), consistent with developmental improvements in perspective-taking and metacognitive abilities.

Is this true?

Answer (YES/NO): NO